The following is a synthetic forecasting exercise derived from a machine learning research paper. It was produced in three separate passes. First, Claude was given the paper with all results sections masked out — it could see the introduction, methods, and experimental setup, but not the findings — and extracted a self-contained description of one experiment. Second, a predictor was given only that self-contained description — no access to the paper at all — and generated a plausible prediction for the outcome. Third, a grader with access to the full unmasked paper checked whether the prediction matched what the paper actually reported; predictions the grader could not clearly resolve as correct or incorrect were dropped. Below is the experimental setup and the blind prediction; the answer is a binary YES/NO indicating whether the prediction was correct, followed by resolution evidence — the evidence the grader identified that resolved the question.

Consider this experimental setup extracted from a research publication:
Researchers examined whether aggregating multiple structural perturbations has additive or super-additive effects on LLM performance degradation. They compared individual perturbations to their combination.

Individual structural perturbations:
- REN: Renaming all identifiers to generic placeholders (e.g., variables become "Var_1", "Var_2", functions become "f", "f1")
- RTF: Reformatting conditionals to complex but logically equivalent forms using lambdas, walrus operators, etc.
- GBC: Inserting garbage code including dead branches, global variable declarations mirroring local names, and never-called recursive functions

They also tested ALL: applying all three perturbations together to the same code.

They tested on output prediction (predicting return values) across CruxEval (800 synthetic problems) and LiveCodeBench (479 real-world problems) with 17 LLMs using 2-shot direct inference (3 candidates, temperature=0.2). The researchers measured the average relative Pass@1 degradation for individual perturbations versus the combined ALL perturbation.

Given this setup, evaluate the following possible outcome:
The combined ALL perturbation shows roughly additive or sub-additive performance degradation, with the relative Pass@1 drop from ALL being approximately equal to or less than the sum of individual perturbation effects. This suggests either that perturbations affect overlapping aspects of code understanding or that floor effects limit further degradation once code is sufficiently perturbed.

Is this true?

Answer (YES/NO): NO